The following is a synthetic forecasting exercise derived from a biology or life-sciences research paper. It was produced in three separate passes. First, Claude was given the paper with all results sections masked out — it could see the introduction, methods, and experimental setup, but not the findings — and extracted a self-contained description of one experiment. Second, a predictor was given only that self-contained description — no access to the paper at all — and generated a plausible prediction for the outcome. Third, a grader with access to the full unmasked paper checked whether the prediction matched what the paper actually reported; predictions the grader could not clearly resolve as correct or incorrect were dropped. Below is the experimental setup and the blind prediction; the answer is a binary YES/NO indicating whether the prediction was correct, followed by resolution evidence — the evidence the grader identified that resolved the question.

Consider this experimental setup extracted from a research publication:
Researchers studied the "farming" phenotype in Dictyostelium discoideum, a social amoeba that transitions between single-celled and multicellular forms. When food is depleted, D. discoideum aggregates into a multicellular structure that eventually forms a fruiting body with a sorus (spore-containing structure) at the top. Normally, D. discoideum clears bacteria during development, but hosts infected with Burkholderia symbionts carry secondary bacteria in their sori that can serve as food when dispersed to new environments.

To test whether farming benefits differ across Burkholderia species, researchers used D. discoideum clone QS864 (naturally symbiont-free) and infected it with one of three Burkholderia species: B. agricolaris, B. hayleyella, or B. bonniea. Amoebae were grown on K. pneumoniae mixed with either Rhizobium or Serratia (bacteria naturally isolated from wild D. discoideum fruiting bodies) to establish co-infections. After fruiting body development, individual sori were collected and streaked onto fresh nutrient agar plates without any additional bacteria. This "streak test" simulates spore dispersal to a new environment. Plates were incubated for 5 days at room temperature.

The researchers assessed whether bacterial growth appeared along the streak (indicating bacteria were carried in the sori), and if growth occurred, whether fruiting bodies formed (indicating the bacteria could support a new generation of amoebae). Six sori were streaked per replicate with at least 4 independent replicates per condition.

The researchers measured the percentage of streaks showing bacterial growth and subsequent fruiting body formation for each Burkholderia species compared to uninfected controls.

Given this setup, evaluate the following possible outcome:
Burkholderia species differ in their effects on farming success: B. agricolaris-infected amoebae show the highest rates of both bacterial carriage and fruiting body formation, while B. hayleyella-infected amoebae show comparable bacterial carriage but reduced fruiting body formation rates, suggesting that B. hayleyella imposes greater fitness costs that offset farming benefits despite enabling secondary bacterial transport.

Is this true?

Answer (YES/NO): YES